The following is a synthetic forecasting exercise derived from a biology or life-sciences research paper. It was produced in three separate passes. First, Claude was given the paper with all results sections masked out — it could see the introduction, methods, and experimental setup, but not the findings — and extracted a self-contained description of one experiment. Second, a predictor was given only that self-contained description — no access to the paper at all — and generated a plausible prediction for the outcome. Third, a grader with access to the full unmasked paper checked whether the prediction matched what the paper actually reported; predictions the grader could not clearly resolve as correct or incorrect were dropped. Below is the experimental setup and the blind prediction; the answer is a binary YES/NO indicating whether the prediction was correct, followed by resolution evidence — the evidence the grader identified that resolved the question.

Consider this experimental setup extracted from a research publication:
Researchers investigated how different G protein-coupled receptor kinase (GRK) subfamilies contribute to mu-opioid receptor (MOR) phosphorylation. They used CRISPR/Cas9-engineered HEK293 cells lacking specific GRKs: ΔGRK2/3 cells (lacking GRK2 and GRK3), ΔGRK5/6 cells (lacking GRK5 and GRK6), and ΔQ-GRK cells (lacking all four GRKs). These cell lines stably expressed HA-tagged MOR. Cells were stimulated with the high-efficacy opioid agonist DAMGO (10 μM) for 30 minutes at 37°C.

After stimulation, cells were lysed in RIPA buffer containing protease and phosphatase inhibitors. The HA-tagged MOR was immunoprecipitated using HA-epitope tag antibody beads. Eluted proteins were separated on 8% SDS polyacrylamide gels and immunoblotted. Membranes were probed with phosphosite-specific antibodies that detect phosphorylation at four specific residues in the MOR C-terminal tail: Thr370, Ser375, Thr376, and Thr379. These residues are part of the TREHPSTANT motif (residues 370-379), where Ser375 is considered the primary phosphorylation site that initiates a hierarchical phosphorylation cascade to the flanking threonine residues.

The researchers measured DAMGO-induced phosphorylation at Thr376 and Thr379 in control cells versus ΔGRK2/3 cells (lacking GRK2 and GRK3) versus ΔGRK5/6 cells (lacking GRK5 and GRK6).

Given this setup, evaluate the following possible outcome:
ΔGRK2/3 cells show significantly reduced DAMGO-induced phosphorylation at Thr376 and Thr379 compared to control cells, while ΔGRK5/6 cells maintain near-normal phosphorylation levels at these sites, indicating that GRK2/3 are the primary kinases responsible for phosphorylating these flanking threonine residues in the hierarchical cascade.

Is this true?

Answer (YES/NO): NO